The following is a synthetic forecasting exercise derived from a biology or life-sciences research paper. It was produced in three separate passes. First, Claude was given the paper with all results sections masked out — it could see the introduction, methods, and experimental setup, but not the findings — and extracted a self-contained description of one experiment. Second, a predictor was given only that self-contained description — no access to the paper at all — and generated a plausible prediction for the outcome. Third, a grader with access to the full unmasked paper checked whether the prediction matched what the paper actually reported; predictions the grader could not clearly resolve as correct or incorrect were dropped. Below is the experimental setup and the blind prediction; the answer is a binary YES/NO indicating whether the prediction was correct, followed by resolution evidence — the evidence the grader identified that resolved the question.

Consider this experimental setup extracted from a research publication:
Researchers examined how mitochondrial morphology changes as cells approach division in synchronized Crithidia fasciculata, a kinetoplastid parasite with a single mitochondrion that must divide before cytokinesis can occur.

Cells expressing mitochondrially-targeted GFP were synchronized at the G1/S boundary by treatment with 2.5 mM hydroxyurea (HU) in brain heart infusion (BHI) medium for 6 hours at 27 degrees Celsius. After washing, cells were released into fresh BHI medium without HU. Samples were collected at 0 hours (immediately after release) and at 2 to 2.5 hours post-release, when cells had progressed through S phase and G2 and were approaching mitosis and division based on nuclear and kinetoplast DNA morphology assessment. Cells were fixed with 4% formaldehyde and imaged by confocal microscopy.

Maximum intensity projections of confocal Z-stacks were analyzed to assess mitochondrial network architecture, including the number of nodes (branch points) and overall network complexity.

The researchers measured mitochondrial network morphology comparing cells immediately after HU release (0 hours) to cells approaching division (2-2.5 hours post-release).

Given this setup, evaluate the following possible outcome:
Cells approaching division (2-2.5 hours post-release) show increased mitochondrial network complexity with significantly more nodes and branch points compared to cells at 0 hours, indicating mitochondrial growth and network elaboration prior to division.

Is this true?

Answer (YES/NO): NO